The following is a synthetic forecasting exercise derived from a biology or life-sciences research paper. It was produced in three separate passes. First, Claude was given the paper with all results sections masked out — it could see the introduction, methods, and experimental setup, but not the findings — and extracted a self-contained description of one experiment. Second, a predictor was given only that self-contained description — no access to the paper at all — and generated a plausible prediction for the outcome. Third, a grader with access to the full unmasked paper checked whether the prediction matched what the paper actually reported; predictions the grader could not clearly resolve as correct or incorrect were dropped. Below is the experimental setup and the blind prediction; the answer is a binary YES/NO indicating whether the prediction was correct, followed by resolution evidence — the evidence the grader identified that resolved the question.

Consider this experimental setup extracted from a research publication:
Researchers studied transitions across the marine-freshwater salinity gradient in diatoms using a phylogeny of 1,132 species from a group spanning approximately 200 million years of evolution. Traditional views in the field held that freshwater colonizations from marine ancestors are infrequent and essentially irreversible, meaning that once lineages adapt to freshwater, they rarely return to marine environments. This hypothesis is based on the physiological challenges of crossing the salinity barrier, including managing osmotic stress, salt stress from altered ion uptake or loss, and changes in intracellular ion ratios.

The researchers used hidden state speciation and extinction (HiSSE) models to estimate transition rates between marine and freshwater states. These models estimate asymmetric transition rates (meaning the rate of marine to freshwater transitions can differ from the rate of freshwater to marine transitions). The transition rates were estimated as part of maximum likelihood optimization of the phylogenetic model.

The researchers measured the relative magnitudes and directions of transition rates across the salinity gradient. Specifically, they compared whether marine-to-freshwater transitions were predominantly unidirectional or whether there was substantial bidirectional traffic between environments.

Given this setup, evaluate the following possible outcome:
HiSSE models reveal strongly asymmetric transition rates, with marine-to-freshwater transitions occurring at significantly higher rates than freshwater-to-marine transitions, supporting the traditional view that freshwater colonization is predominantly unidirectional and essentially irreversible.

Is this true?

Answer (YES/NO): NO